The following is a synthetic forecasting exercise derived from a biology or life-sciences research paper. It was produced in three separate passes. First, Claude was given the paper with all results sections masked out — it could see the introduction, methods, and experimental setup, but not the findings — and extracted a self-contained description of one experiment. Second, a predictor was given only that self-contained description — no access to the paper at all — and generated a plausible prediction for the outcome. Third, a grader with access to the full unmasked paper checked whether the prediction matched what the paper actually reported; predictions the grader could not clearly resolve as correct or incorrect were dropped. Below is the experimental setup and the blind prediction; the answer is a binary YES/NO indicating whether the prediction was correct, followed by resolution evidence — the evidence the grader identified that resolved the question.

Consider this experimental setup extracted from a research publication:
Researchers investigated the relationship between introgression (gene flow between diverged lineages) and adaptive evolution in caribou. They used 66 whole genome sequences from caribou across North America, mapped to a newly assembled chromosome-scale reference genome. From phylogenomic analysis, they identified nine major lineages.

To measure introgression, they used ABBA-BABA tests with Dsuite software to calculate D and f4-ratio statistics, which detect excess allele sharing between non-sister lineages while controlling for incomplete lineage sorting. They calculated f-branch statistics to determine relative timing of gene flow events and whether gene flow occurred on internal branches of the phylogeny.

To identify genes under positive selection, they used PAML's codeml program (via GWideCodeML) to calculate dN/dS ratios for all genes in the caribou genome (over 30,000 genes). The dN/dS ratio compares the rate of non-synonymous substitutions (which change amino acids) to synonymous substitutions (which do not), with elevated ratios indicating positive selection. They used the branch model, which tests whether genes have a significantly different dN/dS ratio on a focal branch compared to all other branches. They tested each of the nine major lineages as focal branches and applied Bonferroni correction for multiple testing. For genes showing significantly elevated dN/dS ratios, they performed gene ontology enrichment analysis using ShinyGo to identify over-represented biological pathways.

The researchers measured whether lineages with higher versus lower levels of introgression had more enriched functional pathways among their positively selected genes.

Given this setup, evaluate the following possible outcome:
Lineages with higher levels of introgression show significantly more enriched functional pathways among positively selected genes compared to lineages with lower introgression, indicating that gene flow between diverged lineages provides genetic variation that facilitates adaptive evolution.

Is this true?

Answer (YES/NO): YES